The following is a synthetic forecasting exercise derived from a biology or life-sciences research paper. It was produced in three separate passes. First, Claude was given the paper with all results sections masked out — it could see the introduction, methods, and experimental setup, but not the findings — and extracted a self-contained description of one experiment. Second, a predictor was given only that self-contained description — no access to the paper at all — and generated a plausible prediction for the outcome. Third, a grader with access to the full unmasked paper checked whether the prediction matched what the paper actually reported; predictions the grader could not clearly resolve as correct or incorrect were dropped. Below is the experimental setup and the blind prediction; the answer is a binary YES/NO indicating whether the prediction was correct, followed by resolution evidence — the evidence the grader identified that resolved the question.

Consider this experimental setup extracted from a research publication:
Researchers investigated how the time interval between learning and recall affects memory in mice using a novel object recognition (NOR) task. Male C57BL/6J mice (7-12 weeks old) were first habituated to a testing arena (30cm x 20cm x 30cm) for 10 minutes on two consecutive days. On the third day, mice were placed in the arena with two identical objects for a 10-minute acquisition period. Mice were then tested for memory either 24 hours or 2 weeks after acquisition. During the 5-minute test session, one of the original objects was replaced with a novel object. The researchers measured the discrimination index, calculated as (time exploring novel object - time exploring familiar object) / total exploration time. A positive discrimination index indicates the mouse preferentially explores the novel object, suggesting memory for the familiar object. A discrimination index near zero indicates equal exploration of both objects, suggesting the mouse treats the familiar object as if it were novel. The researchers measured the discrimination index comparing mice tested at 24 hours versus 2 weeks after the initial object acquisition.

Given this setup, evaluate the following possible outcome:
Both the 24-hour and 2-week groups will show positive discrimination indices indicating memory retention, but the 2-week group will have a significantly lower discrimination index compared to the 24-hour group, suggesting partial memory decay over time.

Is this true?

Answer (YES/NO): NO